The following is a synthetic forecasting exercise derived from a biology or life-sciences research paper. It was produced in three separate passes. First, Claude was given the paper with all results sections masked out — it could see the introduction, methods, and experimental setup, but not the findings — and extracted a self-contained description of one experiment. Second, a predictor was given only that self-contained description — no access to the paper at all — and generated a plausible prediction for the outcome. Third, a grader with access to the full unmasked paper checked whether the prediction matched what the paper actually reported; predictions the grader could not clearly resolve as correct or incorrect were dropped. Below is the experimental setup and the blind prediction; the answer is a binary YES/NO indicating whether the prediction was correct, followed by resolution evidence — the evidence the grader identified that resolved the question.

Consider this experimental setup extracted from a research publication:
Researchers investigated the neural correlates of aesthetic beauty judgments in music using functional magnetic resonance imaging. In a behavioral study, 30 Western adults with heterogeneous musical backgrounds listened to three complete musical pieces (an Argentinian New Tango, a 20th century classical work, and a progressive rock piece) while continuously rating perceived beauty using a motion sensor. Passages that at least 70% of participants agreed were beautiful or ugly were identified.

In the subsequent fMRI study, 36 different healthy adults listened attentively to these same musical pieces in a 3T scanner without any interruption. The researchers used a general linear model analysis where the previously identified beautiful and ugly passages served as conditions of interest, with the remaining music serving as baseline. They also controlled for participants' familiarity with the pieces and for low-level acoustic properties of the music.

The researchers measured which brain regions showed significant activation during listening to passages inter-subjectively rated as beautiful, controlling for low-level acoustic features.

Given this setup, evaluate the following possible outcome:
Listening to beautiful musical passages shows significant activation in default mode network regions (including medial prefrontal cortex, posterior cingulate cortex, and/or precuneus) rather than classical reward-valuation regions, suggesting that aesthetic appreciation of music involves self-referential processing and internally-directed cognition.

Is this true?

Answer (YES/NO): NO